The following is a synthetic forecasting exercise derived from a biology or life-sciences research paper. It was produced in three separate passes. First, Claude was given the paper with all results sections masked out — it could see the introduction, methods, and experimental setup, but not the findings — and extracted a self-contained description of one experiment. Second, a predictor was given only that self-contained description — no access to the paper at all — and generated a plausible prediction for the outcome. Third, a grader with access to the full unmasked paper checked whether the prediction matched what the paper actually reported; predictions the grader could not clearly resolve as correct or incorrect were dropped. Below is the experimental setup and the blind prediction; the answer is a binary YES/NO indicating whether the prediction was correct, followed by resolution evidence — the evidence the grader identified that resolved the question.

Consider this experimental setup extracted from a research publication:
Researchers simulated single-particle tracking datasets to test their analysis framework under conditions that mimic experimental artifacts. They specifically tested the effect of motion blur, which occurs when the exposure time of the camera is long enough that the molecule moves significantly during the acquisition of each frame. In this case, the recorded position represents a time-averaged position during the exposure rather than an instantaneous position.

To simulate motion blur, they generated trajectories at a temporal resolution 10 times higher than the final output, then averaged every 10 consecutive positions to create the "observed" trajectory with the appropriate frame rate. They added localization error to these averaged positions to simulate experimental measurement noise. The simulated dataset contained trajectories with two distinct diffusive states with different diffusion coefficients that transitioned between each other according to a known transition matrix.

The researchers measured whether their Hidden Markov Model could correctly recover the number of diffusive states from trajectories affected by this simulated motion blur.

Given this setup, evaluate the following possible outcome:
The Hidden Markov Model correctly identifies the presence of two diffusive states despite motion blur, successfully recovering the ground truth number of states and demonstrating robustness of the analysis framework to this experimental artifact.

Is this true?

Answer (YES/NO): YES